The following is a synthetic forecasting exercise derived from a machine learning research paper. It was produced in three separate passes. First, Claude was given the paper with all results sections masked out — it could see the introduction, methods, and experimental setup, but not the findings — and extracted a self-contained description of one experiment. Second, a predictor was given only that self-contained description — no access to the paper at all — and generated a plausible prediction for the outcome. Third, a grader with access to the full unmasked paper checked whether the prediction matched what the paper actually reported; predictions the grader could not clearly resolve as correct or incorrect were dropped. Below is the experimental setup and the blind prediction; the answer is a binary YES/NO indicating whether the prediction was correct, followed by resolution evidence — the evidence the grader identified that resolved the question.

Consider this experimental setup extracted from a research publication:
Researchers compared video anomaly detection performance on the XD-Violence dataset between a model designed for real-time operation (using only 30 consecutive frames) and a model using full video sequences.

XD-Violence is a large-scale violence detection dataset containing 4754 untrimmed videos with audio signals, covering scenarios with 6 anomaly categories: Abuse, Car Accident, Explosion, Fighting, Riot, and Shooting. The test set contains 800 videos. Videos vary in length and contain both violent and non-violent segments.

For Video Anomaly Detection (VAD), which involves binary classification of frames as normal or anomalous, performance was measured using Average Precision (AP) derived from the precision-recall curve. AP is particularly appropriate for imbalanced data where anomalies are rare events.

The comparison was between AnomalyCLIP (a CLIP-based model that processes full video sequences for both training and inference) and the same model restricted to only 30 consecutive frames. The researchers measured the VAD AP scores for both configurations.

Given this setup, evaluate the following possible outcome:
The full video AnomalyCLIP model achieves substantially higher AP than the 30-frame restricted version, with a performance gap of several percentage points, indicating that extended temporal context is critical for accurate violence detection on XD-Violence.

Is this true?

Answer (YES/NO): YES